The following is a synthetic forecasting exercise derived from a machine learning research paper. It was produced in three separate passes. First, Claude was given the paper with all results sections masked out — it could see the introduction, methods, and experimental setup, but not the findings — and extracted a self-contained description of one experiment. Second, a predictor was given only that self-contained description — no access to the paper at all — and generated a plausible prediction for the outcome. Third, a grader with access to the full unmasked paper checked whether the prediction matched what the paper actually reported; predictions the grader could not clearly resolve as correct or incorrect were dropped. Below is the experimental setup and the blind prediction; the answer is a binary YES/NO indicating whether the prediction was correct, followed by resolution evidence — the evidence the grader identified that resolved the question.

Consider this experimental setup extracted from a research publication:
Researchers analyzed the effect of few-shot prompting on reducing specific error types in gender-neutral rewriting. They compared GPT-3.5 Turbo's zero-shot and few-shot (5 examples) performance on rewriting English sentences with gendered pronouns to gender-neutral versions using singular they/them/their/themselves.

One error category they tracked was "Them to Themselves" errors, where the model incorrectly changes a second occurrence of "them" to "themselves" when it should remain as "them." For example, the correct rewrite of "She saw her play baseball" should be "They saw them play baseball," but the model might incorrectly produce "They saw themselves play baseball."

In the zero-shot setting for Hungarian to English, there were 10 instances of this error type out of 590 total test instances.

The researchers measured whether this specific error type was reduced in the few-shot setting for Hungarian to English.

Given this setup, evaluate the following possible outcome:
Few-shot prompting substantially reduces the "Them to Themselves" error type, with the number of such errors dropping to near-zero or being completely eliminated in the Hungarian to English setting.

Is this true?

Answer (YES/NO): NO